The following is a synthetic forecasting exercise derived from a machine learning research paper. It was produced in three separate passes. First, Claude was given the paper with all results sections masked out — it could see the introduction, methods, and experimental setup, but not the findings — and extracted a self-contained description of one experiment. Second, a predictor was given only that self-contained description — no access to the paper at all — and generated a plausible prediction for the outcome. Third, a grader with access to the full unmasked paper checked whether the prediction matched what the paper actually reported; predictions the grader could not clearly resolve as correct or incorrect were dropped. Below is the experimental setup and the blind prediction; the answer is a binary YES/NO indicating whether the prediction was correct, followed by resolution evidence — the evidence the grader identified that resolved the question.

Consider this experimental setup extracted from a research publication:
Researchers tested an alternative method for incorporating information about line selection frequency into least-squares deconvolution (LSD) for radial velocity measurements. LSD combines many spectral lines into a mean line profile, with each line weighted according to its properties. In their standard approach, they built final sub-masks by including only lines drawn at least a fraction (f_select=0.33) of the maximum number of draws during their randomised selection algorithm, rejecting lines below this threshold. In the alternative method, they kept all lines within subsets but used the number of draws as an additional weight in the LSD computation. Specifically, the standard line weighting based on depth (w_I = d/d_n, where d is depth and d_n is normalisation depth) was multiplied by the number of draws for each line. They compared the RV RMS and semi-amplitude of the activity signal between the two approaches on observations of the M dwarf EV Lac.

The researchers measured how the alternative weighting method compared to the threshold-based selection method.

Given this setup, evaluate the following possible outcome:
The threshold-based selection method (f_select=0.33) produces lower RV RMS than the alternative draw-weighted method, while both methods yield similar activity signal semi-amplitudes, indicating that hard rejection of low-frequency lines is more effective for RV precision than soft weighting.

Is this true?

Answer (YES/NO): NO